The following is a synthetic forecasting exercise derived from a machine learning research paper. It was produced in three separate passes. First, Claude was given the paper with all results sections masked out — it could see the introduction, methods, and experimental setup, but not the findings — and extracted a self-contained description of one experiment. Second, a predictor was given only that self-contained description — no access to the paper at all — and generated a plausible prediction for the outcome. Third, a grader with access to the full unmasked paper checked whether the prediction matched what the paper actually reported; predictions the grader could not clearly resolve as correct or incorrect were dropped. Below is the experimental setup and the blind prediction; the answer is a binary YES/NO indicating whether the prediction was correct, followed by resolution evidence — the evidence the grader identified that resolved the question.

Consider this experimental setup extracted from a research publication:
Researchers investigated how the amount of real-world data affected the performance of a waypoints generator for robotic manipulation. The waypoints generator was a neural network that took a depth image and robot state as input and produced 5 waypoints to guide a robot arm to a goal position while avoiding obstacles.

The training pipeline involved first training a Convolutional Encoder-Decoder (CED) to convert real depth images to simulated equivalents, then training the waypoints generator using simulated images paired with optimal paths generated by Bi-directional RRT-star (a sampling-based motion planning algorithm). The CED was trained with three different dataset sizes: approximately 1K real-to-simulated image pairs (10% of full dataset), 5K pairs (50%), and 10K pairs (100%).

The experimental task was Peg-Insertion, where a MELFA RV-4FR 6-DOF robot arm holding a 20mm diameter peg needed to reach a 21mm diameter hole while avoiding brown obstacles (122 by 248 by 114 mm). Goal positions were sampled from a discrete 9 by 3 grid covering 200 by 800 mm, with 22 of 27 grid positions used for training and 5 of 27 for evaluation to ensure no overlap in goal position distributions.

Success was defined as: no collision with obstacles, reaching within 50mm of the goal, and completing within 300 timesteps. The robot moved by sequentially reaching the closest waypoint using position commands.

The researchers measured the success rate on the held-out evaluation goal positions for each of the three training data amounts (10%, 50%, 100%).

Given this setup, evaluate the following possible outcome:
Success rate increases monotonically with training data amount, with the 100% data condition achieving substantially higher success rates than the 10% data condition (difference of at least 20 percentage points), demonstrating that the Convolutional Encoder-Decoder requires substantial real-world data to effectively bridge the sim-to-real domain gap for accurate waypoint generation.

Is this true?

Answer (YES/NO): NO